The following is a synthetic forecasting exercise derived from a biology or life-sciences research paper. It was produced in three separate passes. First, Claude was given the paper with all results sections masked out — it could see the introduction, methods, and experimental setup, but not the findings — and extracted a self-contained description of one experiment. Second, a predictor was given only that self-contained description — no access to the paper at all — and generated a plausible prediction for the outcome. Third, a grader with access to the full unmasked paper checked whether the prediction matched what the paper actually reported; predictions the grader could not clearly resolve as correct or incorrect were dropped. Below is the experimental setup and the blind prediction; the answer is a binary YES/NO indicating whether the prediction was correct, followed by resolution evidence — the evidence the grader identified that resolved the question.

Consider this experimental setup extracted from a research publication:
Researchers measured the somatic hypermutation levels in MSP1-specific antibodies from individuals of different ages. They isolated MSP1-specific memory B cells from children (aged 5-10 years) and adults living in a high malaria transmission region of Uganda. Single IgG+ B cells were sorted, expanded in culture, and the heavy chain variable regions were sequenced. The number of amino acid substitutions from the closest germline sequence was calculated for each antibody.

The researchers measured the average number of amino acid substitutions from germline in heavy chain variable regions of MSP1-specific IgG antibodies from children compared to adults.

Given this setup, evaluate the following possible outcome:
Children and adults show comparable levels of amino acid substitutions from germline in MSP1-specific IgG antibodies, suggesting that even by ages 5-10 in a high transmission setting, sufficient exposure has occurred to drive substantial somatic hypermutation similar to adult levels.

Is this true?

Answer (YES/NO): YES